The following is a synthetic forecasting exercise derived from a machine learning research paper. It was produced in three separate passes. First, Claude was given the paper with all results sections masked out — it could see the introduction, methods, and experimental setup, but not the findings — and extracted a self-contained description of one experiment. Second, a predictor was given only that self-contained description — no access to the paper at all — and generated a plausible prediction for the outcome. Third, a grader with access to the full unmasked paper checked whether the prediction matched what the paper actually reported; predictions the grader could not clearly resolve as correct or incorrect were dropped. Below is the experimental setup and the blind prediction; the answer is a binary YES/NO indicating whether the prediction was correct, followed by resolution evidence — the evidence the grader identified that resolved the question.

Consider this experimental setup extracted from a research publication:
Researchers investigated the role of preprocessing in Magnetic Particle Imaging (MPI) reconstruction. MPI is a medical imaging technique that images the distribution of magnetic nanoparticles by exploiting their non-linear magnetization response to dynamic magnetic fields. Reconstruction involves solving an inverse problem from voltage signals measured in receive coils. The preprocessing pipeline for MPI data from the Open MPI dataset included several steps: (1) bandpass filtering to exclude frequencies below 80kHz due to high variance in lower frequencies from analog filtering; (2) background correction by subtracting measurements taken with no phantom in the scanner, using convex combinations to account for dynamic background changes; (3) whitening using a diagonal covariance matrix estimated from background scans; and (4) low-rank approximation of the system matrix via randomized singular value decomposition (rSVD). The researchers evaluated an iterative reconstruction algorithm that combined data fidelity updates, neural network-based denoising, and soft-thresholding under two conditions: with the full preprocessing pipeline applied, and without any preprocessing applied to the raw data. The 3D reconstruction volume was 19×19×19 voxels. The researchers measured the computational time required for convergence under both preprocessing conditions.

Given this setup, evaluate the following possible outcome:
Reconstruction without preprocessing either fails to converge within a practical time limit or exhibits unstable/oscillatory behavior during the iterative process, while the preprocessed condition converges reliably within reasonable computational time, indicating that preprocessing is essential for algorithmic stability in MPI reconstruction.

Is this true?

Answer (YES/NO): NO